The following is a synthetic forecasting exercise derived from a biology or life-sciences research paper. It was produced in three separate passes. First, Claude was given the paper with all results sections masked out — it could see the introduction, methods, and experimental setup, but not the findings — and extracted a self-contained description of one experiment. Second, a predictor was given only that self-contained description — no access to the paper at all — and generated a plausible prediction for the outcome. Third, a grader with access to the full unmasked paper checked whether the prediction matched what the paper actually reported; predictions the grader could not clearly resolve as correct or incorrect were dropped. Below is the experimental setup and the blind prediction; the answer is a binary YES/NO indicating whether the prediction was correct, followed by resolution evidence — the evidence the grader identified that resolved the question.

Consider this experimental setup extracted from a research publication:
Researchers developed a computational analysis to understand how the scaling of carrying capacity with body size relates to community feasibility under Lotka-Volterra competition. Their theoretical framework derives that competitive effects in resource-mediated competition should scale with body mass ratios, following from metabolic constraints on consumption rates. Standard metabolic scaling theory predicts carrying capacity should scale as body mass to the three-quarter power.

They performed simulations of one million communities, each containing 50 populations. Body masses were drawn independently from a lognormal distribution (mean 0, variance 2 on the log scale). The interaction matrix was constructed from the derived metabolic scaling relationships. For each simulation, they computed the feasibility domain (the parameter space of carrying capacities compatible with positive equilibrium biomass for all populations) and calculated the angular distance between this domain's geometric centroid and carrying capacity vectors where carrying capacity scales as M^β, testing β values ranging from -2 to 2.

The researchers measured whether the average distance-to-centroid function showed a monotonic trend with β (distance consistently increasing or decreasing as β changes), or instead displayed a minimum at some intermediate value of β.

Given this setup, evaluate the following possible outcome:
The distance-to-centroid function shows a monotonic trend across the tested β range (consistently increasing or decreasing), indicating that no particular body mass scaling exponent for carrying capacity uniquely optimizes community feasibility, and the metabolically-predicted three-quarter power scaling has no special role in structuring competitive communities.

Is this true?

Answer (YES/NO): NO